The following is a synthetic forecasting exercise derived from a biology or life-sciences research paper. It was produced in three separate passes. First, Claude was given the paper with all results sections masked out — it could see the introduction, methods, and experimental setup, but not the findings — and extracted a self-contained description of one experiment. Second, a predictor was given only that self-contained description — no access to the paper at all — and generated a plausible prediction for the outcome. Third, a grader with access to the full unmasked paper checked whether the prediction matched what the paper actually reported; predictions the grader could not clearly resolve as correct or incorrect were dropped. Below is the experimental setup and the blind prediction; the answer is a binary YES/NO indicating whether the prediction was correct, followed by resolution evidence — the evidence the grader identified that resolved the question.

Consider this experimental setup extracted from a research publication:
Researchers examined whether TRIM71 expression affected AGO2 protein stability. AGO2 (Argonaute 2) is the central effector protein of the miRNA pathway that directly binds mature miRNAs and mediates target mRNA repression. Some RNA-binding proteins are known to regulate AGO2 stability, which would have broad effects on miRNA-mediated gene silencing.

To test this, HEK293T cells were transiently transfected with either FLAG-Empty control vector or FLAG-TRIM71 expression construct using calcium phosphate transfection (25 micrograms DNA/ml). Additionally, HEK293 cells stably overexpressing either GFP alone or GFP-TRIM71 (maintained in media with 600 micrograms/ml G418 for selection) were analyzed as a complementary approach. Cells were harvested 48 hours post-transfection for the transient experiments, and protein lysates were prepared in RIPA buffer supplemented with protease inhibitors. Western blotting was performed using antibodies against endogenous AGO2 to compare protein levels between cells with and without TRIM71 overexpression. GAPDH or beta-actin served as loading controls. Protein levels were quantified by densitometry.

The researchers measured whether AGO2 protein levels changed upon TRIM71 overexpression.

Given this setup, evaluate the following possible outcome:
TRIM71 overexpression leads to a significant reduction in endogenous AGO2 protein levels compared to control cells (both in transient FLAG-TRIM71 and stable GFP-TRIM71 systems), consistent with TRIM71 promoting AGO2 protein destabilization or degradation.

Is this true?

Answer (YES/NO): NO